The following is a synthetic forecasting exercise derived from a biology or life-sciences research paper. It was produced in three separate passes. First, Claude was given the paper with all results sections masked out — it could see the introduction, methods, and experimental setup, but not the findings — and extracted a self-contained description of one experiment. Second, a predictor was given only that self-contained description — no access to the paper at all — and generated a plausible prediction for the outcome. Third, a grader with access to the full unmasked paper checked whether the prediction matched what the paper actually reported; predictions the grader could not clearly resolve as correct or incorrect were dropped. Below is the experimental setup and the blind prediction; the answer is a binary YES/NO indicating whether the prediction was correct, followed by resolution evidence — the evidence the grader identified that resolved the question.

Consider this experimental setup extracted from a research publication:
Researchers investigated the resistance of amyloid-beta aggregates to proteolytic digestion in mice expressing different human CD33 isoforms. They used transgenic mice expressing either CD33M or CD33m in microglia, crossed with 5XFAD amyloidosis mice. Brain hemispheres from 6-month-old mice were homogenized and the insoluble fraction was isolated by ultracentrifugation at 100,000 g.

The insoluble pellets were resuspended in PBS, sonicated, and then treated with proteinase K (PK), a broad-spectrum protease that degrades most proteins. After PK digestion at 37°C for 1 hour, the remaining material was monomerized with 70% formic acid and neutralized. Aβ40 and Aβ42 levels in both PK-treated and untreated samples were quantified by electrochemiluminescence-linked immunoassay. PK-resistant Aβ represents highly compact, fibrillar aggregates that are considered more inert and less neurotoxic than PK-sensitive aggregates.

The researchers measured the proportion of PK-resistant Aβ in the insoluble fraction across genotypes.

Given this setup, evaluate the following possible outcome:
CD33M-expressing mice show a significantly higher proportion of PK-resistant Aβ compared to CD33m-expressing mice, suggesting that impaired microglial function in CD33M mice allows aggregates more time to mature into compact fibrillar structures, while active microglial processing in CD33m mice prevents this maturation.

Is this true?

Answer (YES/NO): NO